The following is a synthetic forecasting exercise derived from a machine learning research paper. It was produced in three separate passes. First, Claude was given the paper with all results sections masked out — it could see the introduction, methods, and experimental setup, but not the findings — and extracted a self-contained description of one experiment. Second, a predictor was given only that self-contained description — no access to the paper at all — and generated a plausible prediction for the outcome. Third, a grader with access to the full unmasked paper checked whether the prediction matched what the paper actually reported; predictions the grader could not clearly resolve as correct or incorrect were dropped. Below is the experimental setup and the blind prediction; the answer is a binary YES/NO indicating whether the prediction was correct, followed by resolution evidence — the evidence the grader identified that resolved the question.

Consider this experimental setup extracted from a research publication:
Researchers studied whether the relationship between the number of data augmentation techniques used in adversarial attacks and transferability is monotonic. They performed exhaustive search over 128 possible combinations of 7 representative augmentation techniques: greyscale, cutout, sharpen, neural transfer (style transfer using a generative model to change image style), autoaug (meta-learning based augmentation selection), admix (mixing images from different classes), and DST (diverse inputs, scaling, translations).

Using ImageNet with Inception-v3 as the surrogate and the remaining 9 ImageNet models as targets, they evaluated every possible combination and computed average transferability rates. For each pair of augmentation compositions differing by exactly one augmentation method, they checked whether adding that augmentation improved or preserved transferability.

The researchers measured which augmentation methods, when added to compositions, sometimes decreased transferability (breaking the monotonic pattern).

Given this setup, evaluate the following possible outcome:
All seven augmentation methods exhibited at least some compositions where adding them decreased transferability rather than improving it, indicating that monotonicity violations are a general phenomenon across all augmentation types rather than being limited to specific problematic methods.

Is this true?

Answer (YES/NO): NO